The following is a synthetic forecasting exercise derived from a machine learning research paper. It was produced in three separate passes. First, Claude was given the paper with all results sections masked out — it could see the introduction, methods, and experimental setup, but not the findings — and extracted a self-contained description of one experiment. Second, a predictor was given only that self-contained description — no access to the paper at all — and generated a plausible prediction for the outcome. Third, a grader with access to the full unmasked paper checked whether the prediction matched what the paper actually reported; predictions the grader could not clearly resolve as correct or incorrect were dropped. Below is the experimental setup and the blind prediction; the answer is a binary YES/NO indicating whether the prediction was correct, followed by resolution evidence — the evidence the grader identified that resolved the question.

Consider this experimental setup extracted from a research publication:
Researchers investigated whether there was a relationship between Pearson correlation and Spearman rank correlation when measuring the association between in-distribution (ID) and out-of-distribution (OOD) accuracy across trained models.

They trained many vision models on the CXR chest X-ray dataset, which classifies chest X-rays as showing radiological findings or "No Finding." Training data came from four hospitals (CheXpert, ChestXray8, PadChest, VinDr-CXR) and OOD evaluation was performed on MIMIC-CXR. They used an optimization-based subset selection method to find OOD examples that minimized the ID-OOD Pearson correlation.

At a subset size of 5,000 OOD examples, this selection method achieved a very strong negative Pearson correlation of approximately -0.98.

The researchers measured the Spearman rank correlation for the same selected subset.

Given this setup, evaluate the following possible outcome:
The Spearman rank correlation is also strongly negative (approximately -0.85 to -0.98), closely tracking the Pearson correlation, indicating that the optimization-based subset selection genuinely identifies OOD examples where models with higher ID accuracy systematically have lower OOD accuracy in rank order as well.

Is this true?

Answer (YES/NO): YES